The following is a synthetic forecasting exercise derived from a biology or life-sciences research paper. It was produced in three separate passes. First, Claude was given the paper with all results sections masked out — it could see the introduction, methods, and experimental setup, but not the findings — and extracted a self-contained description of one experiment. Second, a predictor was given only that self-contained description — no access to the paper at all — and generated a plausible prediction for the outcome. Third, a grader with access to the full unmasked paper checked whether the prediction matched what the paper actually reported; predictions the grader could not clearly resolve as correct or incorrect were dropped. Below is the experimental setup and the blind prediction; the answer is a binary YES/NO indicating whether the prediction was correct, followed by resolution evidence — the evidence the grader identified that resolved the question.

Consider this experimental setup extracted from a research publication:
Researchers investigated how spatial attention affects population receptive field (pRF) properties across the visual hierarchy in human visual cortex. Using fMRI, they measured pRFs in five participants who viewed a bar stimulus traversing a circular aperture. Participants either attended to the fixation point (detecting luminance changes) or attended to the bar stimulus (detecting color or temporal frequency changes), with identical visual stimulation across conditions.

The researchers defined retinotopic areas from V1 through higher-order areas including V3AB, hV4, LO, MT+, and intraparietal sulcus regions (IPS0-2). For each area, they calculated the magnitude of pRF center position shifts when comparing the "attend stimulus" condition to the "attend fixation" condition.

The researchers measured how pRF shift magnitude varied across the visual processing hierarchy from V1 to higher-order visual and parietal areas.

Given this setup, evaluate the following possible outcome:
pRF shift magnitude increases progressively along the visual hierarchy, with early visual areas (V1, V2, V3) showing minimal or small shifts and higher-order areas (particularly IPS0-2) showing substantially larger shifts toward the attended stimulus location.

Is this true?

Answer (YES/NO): NO